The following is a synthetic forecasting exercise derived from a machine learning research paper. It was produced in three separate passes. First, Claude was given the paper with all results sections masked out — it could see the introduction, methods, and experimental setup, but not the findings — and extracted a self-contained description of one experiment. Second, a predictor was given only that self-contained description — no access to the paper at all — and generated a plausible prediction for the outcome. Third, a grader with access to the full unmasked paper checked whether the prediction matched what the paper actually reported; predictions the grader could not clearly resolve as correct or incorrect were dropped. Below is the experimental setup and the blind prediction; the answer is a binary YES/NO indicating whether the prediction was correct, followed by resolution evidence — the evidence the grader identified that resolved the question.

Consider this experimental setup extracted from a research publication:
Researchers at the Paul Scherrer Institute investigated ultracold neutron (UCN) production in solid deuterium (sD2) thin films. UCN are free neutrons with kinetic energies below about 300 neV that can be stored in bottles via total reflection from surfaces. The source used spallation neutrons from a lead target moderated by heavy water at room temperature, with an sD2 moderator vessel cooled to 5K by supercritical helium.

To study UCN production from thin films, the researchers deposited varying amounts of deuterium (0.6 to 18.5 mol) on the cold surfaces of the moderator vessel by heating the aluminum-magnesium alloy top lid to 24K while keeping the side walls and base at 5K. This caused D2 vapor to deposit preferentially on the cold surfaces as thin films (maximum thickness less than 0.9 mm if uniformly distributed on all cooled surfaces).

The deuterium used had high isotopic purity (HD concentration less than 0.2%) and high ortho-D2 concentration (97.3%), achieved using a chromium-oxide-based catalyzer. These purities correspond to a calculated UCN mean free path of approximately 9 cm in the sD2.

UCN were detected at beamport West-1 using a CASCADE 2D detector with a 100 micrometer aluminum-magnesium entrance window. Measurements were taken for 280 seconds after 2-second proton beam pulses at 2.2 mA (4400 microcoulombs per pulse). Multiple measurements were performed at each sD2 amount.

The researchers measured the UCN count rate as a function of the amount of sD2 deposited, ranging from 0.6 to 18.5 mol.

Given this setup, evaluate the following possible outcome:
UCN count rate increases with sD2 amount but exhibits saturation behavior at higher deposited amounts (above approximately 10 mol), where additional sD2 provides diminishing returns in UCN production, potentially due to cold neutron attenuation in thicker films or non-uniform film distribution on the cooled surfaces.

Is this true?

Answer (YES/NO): NO